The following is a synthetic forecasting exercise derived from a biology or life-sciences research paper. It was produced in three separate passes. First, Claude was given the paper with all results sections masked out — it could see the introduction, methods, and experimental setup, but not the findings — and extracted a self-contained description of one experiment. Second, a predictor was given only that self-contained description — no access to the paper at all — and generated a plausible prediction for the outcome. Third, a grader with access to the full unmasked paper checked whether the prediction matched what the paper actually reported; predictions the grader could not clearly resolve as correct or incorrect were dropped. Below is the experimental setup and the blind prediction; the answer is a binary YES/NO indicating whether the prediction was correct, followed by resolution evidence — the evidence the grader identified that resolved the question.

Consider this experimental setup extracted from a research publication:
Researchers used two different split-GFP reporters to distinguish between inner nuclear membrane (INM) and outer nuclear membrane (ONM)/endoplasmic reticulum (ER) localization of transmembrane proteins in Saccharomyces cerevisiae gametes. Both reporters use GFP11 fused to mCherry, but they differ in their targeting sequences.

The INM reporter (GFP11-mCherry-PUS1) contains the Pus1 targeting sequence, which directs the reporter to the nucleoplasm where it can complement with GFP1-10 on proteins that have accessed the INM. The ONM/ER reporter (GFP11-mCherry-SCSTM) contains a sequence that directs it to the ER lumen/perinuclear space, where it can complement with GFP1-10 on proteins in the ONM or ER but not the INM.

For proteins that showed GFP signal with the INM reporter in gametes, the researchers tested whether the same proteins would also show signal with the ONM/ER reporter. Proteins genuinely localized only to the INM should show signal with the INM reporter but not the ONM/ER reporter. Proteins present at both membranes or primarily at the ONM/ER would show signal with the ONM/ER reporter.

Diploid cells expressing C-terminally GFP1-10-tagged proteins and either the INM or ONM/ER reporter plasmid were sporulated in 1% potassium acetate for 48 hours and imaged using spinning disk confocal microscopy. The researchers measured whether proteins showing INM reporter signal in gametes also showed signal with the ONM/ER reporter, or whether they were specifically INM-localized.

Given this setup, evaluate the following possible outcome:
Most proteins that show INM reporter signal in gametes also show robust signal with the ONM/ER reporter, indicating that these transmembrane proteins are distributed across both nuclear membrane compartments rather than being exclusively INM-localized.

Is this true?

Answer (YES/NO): NO